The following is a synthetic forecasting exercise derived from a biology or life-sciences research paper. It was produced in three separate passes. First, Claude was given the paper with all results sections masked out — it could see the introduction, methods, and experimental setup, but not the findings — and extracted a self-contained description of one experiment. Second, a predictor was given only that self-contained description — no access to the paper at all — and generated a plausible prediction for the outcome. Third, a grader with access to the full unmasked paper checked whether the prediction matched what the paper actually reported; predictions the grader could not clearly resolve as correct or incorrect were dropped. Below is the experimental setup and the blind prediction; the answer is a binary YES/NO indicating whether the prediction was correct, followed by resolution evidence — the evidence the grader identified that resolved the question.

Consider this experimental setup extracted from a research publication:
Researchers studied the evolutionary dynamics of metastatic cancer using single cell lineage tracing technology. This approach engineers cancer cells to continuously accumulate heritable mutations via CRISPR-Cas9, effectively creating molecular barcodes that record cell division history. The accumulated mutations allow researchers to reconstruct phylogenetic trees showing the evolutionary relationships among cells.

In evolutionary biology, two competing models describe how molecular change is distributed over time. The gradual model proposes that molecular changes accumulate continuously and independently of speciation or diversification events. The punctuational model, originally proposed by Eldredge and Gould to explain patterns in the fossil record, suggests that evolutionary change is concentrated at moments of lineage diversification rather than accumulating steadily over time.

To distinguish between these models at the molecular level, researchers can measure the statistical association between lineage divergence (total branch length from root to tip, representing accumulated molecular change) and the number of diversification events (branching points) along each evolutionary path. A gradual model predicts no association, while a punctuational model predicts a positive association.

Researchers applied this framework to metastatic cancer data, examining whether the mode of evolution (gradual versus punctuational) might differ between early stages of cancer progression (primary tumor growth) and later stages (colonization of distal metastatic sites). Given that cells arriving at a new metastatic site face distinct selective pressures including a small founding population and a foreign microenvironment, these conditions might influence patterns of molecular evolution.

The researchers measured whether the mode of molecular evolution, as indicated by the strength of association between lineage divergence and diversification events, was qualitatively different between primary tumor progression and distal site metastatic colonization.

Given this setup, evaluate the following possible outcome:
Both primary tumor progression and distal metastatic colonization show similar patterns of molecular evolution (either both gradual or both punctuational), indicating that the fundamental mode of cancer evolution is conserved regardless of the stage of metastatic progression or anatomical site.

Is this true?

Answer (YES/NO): NO